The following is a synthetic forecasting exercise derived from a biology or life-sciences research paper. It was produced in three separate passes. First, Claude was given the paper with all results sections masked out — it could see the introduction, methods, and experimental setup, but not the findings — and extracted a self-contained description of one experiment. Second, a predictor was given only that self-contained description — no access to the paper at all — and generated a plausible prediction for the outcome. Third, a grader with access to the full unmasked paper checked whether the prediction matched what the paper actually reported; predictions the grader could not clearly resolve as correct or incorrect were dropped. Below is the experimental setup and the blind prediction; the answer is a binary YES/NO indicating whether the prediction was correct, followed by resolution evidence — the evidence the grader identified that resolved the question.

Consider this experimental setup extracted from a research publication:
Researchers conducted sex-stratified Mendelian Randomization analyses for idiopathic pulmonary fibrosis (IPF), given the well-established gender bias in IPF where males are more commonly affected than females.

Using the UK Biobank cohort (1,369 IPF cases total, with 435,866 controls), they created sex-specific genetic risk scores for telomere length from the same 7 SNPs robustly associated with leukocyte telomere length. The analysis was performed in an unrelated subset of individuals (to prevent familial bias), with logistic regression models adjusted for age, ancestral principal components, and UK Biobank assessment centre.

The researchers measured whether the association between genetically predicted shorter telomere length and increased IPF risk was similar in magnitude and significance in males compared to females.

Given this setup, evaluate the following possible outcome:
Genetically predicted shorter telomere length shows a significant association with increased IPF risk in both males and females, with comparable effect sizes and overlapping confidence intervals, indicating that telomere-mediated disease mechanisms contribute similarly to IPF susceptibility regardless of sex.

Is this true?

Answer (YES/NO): YES